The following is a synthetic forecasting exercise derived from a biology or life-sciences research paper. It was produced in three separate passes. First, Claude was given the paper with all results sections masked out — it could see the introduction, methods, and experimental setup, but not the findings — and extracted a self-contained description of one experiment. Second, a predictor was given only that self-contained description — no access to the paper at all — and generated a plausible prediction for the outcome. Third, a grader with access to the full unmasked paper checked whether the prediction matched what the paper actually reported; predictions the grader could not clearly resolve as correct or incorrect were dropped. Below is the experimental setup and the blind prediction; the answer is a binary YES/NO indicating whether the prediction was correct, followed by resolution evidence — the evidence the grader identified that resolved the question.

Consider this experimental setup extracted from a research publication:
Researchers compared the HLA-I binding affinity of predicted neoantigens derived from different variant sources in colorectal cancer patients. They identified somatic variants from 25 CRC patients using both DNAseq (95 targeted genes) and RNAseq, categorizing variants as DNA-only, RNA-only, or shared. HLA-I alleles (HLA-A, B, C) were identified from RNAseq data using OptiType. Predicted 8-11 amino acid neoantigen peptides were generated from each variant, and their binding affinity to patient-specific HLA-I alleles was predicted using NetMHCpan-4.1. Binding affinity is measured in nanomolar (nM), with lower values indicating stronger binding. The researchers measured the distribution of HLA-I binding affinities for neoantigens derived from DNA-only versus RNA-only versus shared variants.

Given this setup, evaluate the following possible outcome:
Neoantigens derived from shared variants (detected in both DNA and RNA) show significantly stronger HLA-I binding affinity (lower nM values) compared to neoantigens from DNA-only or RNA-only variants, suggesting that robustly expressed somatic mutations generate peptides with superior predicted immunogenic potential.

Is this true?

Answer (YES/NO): YES